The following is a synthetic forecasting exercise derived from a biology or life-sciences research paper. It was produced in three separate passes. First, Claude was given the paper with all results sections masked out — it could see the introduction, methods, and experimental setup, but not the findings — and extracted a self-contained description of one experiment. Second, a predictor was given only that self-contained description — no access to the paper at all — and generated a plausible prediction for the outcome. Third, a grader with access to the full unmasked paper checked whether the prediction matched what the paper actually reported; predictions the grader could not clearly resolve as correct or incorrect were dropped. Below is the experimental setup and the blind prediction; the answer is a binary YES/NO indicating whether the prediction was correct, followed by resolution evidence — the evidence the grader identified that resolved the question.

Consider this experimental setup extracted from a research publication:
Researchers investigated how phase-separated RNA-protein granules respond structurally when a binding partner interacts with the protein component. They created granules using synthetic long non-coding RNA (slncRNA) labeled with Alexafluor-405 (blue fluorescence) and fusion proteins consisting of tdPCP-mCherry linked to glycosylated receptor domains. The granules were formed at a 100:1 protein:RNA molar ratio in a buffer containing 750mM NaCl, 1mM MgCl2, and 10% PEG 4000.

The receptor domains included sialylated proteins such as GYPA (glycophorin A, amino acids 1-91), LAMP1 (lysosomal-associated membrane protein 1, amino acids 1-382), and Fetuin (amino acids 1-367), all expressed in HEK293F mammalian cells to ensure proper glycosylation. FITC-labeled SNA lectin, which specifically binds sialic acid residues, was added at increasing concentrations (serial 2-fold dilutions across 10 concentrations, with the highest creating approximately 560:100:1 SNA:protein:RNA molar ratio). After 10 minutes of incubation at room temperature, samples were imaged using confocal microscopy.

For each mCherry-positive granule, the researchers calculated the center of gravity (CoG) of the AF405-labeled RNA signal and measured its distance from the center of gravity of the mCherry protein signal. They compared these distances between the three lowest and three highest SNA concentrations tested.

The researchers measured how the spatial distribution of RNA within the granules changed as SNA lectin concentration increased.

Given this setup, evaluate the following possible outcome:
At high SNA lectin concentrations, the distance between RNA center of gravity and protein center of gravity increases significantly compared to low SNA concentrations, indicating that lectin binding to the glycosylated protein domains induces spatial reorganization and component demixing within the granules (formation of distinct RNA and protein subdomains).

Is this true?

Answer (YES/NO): YES